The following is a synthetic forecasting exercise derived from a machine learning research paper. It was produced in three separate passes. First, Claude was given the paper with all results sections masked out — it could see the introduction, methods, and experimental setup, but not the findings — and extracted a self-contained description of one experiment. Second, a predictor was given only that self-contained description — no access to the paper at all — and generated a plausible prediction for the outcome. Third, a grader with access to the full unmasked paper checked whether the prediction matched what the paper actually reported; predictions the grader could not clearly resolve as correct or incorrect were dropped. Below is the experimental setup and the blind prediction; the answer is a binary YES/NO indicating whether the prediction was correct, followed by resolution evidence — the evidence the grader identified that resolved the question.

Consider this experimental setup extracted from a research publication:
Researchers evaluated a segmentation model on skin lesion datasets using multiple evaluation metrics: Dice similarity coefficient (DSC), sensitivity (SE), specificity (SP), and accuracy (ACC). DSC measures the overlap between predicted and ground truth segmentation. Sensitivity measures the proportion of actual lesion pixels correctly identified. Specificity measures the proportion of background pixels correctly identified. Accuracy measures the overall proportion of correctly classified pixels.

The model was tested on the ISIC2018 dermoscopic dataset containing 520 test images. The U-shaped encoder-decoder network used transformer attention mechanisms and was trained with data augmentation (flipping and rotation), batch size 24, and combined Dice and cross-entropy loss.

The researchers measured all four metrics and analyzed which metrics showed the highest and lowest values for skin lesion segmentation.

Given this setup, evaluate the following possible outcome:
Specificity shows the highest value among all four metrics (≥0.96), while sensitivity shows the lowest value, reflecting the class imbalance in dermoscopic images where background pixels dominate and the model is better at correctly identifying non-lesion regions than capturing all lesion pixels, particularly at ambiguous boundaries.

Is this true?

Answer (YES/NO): NO